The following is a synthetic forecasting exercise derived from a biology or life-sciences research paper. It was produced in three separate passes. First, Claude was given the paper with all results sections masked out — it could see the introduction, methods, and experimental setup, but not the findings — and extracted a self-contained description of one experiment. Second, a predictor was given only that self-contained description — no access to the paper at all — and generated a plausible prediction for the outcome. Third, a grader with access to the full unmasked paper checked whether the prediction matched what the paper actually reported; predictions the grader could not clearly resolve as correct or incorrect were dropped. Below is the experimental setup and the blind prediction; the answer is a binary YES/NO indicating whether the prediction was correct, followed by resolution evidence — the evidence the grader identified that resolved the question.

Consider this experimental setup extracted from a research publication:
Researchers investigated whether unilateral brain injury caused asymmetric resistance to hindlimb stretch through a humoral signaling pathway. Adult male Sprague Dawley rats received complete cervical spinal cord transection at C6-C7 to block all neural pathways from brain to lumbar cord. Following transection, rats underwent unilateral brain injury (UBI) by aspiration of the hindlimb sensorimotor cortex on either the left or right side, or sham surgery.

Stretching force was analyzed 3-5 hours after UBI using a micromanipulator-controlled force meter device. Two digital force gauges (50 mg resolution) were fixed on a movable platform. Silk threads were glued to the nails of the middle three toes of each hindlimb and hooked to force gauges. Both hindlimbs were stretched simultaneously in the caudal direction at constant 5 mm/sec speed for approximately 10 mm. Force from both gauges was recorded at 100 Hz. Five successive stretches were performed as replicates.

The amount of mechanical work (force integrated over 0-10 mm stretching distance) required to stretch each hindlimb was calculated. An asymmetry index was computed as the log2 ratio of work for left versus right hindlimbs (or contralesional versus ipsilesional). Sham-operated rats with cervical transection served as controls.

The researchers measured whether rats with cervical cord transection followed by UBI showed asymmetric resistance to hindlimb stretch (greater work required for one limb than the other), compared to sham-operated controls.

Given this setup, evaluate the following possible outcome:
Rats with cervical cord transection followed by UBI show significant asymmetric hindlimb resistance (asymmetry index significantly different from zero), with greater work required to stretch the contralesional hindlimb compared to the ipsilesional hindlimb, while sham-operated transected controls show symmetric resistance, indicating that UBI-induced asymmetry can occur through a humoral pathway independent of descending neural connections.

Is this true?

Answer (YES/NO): YES